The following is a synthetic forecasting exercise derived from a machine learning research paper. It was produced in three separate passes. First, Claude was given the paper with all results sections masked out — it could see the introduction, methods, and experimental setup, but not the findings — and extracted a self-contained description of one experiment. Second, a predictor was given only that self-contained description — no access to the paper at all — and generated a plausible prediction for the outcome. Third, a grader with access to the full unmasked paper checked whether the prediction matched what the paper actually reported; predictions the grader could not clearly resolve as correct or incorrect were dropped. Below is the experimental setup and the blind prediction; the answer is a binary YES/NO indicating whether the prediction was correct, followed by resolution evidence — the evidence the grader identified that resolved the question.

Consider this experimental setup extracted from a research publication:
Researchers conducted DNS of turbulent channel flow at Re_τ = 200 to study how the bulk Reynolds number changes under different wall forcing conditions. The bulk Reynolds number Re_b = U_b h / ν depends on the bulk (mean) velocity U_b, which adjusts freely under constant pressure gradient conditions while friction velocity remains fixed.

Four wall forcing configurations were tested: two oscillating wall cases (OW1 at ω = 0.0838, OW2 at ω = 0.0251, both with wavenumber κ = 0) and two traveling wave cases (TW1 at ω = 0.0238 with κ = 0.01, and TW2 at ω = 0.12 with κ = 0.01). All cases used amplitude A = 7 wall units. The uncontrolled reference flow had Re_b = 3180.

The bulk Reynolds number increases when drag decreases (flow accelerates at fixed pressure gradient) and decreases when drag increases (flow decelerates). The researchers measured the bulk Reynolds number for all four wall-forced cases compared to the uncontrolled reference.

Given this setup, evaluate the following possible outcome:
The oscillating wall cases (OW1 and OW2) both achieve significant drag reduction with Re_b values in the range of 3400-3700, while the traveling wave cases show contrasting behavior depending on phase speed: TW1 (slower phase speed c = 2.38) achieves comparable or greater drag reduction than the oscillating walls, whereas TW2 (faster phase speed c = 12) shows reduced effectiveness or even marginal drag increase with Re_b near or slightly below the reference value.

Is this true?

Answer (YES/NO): NO